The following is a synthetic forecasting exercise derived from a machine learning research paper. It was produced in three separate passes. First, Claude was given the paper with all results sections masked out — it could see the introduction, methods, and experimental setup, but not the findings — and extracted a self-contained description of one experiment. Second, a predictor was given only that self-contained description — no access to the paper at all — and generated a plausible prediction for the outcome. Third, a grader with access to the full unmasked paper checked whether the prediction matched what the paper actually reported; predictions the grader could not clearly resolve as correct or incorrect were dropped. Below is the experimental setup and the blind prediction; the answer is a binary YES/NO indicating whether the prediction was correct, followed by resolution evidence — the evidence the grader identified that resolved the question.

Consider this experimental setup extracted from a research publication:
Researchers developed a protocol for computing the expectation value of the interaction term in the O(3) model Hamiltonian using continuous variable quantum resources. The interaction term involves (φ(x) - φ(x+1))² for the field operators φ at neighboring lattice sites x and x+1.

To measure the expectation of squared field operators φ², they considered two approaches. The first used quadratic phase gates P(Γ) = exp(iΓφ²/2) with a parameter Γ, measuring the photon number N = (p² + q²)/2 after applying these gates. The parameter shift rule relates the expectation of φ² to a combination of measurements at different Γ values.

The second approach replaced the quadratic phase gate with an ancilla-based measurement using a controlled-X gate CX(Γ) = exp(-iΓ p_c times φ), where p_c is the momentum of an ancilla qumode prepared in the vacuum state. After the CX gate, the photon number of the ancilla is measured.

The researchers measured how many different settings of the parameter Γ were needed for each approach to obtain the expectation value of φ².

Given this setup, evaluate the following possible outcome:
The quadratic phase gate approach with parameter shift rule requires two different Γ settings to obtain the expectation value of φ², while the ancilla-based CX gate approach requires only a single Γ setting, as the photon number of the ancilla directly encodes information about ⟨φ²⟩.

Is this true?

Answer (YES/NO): NO